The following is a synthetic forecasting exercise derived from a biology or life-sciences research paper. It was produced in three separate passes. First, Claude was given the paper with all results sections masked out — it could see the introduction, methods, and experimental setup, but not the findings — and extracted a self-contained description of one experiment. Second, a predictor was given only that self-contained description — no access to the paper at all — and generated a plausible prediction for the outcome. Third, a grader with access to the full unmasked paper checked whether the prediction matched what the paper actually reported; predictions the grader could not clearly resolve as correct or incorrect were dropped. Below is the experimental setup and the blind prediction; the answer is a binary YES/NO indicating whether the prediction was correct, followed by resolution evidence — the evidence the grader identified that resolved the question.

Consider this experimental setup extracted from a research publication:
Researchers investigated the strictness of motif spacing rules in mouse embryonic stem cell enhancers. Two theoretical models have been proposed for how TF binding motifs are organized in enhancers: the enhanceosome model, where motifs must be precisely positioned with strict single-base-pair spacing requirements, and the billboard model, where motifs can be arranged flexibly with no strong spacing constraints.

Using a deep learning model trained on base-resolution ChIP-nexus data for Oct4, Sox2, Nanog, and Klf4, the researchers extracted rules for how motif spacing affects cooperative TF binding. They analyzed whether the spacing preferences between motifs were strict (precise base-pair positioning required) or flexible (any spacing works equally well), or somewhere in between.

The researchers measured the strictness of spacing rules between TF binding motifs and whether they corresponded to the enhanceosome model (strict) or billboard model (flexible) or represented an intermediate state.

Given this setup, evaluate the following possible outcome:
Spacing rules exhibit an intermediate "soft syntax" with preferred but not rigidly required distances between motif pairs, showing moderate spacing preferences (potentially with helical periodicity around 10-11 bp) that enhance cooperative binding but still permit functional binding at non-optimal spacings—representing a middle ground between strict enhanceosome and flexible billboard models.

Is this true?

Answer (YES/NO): YES